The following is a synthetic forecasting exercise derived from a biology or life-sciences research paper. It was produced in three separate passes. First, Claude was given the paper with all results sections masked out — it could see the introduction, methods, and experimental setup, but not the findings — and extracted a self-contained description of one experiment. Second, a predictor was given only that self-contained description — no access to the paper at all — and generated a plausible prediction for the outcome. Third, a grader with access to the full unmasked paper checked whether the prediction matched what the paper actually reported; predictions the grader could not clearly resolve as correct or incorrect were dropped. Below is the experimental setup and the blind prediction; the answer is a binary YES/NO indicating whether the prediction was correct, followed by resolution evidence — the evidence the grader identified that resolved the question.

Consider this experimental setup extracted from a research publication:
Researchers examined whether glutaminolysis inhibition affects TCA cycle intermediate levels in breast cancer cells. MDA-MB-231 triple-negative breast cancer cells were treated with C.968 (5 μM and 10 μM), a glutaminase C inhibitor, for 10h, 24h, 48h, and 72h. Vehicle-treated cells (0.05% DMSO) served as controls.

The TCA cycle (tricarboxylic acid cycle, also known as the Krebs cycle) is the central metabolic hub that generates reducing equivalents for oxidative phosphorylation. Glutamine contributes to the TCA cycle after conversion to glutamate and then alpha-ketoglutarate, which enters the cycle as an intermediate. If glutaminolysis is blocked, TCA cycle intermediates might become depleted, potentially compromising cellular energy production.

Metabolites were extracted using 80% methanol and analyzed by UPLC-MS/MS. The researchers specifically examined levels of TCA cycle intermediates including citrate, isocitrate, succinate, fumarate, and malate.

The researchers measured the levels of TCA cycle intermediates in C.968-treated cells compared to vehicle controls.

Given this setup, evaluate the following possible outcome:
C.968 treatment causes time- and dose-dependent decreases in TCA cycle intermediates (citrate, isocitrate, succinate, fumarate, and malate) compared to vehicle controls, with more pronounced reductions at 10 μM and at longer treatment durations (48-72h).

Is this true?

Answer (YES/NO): NO